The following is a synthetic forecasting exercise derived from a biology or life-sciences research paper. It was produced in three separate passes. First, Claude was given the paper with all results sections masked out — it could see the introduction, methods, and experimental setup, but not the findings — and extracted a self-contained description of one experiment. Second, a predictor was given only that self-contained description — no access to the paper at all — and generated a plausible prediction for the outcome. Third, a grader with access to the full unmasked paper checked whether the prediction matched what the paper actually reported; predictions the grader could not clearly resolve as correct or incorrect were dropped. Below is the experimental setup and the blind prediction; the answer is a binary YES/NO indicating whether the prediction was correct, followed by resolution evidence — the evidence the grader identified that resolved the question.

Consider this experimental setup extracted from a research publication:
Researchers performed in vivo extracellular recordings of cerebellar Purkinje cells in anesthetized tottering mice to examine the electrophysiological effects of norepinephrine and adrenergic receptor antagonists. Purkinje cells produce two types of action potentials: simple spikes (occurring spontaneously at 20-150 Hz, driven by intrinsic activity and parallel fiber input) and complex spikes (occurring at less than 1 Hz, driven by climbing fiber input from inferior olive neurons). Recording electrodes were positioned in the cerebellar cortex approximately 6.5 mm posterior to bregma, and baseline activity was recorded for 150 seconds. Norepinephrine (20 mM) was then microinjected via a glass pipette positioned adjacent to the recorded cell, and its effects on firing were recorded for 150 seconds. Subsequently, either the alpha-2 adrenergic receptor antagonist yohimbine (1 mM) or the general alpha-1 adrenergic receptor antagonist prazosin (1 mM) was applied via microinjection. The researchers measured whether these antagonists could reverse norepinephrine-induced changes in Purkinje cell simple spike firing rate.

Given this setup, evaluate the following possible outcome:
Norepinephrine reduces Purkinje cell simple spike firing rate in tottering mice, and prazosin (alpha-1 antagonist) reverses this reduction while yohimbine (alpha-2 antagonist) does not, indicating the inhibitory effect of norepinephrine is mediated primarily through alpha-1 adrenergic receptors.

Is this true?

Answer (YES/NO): YES